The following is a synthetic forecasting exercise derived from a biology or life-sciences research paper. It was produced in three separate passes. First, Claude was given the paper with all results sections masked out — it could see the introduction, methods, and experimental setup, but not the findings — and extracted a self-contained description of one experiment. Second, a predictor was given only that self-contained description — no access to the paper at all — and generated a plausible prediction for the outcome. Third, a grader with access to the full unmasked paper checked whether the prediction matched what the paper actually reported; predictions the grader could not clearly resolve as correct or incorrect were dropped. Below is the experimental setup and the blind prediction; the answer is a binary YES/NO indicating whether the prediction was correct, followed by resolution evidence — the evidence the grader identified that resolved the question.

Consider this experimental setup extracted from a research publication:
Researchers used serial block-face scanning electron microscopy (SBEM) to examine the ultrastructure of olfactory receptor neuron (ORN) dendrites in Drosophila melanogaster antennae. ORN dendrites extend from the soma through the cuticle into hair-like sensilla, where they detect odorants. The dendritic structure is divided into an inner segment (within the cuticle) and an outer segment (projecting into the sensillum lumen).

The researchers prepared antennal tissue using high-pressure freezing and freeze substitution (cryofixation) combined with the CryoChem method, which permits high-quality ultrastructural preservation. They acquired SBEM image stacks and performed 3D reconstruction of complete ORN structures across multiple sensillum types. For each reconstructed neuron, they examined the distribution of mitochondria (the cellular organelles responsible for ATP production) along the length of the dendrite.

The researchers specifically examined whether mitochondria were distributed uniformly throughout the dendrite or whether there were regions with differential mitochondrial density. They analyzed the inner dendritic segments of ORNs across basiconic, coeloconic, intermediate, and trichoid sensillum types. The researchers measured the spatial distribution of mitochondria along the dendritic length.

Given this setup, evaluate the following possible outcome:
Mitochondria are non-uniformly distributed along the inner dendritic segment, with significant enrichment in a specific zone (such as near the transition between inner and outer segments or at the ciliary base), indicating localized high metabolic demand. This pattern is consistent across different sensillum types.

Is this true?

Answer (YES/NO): NO